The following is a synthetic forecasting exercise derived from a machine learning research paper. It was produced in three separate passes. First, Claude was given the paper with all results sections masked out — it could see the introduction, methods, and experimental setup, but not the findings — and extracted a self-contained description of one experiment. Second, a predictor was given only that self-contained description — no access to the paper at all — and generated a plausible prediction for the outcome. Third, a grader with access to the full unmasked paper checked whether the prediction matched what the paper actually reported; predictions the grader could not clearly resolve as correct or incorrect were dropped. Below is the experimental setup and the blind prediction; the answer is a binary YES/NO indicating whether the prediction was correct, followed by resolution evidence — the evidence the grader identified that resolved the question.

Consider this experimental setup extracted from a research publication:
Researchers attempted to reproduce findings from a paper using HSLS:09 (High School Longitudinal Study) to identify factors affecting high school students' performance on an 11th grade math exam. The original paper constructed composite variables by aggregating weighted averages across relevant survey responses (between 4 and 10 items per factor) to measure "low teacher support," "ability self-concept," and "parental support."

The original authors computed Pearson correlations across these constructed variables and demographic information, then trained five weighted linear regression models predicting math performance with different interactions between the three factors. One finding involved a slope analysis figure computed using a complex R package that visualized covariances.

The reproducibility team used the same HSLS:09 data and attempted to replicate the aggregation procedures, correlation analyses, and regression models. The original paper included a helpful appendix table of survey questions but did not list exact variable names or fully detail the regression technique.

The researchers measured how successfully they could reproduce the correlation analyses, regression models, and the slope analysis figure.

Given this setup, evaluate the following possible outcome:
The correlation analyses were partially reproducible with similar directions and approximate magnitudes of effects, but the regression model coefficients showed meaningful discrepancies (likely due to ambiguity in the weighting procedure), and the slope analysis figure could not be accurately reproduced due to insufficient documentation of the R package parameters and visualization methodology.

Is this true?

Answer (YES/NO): NO